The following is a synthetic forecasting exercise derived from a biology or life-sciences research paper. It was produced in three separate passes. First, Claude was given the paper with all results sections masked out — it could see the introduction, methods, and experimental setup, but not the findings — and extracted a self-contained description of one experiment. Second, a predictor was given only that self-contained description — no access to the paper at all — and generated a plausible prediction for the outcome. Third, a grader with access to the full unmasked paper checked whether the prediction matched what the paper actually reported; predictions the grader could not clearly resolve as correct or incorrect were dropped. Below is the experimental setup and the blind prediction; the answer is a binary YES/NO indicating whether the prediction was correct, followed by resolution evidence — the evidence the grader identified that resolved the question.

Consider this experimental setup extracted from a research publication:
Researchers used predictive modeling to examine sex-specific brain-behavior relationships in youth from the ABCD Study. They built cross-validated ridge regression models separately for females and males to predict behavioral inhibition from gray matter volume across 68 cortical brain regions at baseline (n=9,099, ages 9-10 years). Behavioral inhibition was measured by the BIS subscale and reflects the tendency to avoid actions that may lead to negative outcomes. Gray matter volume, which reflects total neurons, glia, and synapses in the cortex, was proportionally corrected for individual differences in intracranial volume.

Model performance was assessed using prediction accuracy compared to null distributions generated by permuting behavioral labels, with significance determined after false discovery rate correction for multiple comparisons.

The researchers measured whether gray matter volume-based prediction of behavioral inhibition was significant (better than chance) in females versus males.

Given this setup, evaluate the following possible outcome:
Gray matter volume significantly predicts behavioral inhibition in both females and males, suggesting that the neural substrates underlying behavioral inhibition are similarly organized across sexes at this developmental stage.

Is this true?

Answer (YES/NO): NO